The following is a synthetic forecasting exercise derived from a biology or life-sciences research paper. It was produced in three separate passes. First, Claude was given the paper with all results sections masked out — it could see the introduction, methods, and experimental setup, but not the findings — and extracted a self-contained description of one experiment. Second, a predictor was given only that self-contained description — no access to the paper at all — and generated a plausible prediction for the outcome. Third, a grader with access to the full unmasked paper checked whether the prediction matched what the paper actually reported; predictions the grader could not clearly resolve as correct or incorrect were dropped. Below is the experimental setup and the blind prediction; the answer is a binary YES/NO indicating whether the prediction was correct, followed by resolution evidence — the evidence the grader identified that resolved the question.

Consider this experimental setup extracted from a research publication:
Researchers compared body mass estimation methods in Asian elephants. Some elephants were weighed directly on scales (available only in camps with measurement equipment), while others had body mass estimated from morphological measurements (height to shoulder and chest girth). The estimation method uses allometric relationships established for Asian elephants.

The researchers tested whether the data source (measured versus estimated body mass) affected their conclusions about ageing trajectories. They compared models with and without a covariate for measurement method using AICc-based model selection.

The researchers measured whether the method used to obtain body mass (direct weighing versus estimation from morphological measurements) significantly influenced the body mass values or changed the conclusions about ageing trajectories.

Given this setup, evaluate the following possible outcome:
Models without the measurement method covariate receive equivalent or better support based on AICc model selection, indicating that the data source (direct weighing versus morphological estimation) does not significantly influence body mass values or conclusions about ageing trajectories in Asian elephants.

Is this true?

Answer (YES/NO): YES